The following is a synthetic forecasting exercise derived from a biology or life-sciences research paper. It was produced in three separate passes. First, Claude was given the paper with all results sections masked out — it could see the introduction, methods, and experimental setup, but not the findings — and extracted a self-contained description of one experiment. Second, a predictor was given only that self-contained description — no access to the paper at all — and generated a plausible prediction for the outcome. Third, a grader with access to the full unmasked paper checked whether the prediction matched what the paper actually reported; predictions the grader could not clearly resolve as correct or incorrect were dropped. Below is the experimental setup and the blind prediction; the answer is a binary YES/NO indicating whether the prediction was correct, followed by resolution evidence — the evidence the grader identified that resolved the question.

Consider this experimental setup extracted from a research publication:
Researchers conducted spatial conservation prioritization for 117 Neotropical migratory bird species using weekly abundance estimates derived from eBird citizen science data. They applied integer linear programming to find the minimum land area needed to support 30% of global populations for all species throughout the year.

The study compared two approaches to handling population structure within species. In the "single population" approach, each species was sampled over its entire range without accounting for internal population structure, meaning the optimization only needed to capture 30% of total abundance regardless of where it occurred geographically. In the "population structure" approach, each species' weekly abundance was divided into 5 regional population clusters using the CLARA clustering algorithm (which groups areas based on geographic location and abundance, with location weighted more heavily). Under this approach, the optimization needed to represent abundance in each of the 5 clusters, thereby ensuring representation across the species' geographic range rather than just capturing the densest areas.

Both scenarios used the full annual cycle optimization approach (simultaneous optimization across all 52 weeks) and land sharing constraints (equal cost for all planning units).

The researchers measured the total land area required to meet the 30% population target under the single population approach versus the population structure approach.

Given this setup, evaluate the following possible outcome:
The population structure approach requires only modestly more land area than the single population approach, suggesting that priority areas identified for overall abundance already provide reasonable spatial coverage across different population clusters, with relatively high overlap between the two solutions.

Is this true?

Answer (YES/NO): NO